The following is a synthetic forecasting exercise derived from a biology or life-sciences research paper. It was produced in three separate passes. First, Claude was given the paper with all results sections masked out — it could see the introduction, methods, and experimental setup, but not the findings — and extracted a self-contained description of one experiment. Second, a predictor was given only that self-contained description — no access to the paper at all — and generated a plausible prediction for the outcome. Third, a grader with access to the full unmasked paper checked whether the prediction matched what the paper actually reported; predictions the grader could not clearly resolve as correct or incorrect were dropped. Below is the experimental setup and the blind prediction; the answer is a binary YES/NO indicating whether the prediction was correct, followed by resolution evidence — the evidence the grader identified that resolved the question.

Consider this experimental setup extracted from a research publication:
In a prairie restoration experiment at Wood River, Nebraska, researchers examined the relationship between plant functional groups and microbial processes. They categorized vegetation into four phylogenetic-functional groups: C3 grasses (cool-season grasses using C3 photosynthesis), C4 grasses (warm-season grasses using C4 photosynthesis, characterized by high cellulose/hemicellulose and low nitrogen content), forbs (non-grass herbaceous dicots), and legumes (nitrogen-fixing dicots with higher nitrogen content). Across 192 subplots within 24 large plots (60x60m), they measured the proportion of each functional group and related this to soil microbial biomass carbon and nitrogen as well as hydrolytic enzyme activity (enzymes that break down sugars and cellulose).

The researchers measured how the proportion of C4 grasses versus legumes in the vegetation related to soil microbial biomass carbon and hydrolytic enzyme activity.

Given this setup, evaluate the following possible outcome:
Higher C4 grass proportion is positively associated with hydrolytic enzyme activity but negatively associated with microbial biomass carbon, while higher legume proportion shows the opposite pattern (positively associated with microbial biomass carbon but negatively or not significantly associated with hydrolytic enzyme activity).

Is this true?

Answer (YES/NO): NO